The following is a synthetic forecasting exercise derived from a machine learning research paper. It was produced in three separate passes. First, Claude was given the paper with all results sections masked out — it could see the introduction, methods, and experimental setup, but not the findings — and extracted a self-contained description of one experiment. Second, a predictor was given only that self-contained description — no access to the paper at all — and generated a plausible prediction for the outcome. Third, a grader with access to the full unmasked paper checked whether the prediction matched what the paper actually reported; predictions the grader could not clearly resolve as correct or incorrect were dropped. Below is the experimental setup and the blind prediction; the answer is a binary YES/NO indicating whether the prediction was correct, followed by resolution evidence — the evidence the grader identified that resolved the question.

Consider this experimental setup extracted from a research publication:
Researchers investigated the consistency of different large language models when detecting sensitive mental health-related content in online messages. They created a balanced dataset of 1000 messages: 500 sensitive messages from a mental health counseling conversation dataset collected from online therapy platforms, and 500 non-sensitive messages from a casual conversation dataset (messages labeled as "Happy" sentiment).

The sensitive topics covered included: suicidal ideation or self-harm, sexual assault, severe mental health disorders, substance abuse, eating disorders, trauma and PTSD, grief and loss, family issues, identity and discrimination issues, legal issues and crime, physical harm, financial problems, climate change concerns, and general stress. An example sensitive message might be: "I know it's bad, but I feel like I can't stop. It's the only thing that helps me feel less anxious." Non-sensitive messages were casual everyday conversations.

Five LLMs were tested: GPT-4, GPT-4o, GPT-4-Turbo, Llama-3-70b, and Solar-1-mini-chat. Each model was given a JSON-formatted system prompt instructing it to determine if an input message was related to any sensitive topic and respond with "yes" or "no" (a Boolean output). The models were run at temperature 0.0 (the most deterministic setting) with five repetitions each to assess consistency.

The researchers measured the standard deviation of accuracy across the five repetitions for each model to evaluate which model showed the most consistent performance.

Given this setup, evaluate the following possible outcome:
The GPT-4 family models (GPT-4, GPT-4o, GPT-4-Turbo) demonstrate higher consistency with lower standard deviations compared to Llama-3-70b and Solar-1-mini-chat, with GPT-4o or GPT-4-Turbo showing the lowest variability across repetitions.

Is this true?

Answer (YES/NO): NO